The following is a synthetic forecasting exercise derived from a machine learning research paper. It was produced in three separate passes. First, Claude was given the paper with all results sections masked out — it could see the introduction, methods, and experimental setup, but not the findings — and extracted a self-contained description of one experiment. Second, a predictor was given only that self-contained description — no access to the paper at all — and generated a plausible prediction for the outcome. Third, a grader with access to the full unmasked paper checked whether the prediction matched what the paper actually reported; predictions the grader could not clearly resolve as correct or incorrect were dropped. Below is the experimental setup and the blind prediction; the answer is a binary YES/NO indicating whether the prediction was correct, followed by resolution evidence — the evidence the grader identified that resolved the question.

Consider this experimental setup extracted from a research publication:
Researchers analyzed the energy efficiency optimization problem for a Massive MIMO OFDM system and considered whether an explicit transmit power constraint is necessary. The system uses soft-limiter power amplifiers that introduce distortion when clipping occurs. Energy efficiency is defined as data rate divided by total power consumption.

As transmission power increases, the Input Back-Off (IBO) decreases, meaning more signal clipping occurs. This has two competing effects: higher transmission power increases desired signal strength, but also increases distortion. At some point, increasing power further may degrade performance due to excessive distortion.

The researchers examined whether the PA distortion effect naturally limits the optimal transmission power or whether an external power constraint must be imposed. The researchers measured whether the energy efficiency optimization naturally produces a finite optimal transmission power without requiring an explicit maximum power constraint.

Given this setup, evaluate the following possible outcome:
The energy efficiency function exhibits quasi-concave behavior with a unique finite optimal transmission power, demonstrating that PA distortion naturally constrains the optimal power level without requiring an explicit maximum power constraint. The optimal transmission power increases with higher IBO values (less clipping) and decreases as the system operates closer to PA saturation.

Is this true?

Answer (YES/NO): NO